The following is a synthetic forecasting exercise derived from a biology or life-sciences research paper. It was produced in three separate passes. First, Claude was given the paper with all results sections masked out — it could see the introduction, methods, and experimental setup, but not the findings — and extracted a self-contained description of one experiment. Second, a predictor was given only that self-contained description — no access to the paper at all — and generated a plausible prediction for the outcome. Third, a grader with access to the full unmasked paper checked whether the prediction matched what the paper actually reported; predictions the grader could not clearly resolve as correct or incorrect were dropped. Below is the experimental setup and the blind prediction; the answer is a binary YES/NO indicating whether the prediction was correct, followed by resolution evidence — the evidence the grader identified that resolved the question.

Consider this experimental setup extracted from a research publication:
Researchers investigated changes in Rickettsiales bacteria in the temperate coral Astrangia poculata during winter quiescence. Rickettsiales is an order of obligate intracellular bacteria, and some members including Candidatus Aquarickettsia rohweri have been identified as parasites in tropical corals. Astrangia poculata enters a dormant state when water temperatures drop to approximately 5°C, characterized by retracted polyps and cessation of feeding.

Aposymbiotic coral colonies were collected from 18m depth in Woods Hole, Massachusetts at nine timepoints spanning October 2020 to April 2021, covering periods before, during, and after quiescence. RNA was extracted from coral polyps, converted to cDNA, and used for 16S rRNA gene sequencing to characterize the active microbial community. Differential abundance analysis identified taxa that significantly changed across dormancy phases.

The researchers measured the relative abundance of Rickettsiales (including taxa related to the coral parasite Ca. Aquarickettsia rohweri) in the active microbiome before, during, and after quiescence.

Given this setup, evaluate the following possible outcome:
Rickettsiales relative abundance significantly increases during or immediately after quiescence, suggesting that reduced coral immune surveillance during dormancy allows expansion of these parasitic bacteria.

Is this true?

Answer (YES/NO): NO